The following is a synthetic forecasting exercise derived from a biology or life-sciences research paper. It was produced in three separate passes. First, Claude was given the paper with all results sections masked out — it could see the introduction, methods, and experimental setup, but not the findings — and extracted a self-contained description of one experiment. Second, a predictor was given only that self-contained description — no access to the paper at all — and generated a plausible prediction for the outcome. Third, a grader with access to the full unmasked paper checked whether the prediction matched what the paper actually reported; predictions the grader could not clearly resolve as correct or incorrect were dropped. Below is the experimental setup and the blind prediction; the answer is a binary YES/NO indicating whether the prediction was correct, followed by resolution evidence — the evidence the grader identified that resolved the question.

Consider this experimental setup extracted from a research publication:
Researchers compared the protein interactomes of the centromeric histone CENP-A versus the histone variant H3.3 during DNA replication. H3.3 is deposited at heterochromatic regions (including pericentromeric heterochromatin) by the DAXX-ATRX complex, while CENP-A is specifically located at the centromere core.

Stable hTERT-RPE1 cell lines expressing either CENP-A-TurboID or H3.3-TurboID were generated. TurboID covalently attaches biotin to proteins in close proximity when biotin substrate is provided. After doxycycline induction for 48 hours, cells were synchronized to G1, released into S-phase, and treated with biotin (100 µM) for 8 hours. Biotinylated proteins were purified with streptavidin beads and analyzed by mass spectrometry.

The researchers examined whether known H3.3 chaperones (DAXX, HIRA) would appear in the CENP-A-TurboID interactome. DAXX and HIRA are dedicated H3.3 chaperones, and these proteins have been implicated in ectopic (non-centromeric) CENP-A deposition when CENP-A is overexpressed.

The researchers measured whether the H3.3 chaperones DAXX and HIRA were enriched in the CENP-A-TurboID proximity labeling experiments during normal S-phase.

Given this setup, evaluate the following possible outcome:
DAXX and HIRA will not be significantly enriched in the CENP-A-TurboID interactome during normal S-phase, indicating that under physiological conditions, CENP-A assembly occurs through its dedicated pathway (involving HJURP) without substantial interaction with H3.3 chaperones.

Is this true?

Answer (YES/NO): YES